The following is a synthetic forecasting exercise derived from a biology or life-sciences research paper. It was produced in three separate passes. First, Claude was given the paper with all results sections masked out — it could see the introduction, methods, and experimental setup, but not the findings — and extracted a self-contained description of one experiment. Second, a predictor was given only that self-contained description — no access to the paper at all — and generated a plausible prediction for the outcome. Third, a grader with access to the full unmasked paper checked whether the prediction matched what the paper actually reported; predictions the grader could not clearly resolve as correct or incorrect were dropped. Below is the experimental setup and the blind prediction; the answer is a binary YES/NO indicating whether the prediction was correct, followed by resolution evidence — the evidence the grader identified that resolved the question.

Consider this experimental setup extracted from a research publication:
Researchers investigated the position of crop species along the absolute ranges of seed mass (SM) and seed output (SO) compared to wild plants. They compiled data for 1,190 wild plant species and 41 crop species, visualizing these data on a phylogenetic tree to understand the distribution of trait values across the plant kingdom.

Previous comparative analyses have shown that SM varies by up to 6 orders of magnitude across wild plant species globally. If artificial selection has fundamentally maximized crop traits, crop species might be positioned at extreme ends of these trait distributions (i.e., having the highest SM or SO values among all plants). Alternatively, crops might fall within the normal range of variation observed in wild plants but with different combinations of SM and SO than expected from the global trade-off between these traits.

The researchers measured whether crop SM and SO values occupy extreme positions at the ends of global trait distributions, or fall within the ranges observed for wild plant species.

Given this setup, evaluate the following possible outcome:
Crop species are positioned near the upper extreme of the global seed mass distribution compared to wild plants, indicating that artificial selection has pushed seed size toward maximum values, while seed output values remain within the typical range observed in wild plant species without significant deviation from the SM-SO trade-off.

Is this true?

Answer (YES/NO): NO